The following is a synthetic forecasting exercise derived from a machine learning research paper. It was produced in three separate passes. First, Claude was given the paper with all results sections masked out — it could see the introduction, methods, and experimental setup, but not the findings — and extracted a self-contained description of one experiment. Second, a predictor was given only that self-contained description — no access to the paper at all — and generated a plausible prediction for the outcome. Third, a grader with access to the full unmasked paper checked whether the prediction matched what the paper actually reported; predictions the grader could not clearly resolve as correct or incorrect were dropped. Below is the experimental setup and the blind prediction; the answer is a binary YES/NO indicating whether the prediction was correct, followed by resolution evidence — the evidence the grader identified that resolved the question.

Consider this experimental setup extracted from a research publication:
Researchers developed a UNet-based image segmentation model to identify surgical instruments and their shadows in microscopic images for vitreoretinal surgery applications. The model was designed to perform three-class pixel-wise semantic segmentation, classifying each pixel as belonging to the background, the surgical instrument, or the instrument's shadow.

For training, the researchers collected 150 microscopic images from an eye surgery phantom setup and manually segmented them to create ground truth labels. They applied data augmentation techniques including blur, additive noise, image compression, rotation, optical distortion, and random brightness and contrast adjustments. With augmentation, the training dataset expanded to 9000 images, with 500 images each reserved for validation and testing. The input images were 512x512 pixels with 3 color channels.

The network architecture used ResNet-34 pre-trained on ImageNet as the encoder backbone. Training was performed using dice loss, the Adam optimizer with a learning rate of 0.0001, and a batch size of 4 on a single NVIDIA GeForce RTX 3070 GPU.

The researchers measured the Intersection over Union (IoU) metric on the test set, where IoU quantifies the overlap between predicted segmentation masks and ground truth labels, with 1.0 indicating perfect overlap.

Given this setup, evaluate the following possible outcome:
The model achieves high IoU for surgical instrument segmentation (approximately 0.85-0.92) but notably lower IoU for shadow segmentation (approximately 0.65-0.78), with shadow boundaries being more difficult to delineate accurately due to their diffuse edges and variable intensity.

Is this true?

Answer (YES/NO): NO